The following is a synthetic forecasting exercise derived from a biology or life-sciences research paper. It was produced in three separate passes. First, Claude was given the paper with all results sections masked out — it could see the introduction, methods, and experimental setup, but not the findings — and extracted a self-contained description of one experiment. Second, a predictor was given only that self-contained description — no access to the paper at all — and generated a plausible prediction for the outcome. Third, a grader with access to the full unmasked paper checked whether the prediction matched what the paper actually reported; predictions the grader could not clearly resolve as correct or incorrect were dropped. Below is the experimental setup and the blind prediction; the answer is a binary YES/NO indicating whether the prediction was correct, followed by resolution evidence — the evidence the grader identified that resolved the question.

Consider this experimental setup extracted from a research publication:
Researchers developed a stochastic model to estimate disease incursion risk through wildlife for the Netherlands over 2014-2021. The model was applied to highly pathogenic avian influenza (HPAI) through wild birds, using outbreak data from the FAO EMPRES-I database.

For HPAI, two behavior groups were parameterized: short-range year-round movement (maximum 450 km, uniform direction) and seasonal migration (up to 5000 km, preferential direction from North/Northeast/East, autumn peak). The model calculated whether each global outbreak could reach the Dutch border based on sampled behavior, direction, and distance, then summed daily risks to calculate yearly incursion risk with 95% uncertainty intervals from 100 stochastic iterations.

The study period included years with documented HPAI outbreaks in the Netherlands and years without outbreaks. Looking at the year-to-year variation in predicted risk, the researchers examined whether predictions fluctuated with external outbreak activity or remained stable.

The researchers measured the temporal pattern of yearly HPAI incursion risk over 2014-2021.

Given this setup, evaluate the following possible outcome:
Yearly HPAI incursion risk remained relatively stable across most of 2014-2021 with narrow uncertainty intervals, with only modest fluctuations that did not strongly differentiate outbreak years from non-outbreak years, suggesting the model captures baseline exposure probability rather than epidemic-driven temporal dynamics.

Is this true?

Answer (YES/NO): NO